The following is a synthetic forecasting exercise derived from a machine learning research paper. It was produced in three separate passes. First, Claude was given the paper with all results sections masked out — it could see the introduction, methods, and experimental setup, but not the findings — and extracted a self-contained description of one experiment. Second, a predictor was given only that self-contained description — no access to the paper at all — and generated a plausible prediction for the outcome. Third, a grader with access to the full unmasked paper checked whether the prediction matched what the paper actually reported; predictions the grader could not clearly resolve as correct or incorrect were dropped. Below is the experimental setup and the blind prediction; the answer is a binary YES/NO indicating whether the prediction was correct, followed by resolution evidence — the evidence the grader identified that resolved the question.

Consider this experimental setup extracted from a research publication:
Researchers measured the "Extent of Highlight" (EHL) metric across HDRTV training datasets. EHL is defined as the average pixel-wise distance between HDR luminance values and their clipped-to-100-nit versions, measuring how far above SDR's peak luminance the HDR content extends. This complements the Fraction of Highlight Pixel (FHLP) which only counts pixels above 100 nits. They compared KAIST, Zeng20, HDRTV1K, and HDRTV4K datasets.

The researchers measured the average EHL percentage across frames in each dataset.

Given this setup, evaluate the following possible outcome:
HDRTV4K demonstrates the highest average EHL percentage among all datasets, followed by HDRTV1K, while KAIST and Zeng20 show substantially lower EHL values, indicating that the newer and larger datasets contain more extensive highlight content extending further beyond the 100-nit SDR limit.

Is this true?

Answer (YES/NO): NO